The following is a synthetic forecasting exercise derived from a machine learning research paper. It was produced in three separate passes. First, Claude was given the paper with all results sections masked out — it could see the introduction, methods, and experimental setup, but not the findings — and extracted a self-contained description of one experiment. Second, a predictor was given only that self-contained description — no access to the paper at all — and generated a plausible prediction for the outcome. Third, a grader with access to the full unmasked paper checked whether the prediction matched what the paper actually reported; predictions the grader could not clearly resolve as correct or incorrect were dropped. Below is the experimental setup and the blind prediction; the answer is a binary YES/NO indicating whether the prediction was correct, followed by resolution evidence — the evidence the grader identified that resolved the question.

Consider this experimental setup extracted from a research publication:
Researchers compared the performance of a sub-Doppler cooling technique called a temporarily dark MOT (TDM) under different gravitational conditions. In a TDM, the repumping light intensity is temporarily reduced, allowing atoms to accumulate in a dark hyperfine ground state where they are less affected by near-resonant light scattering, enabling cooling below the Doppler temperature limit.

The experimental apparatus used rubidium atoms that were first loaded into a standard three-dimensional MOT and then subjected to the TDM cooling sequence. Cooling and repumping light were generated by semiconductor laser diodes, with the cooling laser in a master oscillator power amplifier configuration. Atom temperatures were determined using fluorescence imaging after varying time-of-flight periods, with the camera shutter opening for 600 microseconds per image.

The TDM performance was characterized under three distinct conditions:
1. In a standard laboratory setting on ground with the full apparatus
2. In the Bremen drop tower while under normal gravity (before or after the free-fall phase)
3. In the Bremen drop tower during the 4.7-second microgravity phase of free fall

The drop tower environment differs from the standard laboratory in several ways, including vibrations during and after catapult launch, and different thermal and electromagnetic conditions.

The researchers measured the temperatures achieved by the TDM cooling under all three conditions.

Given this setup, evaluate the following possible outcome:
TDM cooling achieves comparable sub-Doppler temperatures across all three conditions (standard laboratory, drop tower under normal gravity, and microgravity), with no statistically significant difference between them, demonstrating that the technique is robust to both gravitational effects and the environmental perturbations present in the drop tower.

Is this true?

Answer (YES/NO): NO